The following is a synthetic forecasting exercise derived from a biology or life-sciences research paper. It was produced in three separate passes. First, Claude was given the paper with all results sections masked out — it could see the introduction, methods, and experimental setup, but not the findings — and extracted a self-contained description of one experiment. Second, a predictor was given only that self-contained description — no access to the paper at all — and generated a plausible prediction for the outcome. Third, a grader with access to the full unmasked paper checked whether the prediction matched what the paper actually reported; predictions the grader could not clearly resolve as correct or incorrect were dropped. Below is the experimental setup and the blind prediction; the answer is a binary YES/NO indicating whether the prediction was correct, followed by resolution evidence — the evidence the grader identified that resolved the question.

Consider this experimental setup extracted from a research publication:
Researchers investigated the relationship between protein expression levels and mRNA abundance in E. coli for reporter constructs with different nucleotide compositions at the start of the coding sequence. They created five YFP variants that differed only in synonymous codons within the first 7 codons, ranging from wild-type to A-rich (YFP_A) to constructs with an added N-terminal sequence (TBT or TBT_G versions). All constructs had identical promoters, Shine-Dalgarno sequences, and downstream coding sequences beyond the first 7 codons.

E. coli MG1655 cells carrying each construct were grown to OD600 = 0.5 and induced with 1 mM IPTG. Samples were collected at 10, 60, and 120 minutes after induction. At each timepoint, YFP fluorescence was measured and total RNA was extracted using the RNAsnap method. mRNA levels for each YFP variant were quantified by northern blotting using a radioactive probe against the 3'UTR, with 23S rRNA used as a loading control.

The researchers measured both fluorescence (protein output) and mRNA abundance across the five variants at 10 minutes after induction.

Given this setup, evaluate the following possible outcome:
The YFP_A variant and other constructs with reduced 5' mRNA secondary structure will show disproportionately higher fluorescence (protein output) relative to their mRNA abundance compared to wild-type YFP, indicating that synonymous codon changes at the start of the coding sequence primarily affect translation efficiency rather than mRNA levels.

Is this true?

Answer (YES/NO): NO